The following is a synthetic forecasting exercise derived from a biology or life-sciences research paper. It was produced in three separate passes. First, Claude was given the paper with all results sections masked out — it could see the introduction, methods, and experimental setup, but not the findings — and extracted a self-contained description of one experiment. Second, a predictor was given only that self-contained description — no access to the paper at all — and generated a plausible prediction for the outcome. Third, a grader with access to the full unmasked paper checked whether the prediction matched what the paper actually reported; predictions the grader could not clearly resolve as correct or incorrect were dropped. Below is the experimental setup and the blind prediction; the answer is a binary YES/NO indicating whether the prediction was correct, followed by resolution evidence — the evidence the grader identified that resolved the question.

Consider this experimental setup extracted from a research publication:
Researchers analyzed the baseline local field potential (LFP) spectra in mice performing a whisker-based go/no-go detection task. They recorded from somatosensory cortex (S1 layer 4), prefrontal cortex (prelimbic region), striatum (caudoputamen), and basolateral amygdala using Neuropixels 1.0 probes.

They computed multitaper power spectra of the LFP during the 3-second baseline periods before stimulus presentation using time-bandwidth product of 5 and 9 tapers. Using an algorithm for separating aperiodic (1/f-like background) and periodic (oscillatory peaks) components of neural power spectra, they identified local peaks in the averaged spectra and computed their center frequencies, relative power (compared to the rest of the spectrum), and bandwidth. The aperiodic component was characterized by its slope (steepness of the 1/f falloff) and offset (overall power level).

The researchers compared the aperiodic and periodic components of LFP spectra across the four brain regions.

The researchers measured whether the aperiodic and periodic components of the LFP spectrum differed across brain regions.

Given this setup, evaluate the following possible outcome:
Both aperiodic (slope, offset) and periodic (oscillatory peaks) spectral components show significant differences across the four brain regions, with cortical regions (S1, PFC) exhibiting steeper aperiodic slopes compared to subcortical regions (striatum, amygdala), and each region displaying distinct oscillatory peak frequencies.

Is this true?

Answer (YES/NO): NO